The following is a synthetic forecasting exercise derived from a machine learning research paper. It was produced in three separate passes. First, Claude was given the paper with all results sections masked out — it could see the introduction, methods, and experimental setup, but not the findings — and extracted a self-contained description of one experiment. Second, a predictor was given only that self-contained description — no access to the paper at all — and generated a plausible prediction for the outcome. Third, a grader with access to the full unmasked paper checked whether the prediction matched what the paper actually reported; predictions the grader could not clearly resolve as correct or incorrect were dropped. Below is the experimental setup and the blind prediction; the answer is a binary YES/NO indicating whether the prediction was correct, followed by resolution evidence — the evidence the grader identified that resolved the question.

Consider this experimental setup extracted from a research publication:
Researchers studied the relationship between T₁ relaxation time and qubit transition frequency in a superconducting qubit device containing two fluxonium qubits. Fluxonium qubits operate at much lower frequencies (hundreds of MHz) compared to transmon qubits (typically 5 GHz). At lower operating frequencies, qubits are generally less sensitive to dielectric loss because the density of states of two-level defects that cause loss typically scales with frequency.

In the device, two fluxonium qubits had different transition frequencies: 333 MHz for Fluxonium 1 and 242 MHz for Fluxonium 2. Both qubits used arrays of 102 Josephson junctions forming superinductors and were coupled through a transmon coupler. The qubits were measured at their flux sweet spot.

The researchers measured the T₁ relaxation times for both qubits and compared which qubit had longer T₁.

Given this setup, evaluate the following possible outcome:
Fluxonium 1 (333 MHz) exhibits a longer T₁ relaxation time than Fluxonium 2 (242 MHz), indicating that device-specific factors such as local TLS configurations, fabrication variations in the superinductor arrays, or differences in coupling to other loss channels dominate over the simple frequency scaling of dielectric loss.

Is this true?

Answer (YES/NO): NO